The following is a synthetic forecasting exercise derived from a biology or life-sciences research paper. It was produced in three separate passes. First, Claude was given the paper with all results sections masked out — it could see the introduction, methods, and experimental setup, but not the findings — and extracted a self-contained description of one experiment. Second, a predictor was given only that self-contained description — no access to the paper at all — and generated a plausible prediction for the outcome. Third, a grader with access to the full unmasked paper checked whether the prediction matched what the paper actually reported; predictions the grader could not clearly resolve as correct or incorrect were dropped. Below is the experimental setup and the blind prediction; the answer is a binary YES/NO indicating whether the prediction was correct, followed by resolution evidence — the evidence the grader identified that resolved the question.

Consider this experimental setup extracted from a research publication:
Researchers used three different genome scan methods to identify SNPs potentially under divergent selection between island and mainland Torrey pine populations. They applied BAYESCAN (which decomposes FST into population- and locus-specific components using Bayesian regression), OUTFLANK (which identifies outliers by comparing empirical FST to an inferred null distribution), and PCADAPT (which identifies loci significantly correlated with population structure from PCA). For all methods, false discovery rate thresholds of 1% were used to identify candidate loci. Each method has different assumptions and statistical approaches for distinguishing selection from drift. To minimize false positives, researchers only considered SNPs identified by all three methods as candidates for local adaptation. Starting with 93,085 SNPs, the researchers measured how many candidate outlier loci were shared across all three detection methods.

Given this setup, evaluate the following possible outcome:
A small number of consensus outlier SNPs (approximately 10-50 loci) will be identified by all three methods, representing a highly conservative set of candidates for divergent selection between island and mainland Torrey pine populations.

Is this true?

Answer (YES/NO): NO